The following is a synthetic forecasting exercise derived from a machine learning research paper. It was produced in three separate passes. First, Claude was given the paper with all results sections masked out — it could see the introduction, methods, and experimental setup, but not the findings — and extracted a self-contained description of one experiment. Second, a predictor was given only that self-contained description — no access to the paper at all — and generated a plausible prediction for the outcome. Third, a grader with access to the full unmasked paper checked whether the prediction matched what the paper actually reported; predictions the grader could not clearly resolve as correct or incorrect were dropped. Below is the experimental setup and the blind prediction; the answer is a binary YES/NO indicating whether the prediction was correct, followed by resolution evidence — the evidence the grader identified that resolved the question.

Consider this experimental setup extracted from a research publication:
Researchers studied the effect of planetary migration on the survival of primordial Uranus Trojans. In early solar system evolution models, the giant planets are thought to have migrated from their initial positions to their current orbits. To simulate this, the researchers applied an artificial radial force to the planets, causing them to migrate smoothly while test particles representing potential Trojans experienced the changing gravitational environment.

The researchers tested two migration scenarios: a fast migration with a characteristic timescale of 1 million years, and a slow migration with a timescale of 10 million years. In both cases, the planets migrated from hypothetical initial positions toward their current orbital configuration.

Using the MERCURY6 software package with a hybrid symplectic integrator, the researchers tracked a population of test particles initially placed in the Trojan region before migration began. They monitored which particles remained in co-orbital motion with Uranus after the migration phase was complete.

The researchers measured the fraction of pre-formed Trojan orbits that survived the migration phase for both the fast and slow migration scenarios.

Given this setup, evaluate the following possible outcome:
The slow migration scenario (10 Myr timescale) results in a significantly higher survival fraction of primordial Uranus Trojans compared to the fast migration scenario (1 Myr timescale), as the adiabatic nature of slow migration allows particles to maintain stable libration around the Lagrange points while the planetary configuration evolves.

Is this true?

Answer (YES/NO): NO